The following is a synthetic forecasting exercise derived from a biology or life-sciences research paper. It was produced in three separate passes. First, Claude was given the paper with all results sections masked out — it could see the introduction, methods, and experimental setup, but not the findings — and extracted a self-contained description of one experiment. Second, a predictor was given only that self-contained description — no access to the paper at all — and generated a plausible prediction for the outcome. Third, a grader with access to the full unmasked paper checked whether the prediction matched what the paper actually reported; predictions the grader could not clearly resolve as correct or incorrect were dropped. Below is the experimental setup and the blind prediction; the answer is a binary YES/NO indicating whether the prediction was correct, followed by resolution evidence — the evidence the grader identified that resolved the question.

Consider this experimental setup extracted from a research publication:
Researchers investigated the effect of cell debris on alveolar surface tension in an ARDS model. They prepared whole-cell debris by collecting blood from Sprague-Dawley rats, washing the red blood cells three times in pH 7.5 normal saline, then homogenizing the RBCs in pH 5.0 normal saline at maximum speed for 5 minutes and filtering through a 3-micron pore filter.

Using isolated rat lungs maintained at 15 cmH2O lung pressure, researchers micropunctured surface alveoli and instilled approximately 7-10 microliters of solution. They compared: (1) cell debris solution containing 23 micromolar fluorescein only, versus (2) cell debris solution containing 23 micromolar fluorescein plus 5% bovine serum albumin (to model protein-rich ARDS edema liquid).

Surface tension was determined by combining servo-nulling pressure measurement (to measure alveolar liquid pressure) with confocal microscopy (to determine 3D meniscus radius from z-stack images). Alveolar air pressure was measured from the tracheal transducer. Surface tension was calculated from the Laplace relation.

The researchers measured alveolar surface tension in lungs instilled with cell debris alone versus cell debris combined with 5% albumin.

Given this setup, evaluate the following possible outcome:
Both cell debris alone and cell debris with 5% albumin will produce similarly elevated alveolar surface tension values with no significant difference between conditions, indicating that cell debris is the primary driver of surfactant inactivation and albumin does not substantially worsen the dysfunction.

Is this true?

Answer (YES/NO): NO